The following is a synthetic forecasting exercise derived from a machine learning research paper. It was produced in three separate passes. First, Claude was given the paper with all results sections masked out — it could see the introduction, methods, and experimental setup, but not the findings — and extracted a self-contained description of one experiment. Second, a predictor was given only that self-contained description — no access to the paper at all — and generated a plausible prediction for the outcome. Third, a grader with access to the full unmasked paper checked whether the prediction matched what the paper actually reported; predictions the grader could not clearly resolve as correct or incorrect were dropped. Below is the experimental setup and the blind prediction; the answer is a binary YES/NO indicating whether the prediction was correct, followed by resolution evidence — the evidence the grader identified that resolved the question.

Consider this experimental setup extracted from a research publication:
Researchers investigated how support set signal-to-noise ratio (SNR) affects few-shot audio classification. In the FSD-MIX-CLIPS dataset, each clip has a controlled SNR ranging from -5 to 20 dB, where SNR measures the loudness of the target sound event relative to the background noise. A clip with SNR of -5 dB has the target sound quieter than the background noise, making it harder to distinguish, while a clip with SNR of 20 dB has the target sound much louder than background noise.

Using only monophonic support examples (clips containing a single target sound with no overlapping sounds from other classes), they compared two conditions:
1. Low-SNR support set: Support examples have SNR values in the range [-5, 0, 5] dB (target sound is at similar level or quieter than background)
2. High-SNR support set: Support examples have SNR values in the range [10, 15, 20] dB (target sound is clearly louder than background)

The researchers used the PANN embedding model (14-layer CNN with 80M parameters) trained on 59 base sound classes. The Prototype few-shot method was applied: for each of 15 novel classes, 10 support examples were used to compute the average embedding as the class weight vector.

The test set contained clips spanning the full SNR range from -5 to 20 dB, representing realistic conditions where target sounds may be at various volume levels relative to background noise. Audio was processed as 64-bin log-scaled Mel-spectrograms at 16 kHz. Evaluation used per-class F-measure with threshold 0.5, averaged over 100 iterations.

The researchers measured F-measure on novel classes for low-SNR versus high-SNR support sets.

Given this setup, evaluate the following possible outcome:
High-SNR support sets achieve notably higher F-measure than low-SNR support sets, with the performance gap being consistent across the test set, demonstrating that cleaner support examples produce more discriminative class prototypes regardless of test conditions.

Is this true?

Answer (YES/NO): NO